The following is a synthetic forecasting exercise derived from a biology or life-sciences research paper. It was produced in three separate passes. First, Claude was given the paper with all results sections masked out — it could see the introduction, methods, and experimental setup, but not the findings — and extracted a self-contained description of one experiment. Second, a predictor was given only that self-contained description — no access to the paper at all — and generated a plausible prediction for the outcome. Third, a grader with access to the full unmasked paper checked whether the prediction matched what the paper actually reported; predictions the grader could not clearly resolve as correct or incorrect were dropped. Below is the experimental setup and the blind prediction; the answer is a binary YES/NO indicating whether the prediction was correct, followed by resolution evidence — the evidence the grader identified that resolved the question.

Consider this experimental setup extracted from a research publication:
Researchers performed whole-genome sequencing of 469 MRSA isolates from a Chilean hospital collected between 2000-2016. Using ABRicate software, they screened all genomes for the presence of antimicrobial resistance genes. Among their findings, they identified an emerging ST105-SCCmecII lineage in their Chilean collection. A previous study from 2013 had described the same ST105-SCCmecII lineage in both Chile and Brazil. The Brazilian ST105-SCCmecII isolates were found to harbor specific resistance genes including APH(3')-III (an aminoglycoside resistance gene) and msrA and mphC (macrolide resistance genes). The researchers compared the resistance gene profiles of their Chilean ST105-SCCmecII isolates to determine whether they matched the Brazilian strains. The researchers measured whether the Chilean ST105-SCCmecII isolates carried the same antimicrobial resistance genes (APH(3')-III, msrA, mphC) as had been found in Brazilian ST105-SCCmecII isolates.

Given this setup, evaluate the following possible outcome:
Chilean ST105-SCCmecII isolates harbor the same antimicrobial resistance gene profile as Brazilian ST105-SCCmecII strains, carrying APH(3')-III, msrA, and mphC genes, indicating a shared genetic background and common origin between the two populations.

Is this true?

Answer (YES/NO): NO